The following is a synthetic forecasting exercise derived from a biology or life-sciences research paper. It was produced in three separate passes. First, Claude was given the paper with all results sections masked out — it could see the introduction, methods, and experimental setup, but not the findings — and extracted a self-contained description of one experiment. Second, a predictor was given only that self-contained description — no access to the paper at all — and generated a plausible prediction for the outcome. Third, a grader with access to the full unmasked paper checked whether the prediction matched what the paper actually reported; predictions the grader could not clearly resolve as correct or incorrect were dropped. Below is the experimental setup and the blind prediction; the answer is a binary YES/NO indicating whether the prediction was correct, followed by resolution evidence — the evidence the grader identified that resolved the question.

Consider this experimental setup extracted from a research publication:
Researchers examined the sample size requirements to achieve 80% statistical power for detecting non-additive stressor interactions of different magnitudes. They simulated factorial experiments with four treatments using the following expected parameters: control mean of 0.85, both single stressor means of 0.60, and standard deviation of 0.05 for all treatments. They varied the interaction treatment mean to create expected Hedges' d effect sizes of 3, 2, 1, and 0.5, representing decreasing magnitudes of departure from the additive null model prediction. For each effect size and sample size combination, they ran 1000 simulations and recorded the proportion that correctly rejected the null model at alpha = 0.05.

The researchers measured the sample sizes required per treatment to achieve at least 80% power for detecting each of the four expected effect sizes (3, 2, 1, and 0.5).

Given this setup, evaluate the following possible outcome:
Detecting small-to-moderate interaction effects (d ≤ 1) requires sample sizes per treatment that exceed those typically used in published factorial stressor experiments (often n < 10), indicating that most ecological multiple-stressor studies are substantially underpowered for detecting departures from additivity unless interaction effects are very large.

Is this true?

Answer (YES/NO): YES